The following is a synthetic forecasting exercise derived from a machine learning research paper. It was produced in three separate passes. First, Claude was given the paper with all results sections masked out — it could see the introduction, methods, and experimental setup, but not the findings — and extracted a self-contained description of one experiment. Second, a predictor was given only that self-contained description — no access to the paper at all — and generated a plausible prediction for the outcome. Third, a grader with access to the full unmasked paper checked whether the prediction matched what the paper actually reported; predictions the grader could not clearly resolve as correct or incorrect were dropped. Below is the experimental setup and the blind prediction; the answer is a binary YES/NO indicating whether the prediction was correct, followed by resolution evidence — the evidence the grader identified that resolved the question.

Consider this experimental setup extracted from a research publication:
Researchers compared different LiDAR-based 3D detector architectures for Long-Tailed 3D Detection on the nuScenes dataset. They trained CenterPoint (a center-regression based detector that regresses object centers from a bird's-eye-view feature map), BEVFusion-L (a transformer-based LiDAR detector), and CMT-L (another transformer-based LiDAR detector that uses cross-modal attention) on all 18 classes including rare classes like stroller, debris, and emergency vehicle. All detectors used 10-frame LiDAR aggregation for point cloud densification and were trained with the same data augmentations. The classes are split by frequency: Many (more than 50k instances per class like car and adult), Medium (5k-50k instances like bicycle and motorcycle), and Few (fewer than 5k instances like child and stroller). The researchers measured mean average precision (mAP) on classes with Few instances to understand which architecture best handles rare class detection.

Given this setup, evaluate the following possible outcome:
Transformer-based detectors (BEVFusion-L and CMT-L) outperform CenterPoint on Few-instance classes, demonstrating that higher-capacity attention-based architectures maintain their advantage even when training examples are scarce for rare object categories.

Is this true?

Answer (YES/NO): NO